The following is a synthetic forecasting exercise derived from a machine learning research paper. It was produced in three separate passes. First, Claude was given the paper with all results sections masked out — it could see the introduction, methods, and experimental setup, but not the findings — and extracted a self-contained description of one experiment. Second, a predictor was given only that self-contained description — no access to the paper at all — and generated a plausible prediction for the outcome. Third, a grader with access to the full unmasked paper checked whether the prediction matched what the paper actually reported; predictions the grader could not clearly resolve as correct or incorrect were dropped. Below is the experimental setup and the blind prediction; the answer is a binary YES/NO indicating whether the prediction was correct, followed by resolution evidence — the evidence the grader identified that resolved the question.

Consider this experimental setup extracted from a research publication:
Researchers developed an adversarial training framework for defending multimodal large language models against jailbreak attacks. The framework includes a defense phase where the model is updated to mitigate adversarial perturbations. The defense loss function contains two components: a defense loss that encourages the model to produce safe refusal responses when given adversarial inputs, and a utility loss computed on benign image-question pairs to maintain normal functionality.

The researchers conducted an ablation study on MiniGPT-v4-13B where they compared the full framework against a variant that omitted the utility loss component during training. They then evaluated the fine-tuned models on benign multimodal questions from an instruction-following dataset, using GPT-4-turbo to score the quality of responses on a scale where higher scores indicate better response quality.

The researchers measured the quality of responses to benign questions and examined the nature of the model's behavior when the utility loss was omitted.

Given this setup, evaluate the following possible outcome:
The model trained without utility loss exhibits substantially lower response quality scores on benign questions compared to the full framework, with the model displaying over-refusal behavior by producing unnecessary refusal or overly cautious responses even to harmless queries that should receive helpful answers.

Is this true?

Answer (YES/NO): YES